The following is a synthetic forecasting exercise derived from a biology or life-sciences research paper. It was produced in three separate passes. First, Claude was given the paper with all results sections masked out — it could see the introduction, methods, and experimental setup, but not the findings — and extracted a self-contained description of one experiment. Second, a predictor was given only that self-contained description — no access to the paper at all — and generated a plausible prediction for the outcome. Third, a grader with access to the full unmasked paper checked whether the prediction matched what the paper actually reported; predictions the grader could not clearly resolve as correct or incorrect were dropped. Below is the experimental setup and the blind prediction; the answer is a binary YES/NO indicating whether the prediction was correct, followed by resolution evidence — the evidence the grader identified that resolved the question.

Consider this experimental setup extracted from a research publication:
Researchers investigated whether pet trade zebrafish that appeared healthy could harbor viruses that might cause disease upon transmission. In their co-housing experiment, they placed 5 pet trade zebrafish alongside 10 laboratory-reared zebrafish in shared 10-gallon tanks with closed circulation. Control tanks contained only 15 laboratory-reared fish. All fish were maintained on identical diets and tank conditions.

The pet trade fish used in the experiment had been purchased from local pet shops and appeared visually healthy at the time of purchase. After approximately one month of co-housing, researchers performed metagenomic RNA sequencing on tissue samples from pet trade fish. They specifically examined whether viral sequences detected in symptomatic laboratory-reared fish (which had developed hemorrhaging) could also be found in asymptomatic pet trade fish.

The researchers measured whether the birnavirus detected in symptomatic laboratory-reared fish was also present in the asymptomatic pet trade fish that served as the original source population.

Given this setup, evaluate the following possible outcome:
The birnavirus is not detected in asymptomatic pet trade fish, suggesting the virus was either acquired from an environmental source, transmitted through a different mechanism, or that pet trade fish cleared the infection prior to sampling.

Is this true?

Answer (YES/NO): NO